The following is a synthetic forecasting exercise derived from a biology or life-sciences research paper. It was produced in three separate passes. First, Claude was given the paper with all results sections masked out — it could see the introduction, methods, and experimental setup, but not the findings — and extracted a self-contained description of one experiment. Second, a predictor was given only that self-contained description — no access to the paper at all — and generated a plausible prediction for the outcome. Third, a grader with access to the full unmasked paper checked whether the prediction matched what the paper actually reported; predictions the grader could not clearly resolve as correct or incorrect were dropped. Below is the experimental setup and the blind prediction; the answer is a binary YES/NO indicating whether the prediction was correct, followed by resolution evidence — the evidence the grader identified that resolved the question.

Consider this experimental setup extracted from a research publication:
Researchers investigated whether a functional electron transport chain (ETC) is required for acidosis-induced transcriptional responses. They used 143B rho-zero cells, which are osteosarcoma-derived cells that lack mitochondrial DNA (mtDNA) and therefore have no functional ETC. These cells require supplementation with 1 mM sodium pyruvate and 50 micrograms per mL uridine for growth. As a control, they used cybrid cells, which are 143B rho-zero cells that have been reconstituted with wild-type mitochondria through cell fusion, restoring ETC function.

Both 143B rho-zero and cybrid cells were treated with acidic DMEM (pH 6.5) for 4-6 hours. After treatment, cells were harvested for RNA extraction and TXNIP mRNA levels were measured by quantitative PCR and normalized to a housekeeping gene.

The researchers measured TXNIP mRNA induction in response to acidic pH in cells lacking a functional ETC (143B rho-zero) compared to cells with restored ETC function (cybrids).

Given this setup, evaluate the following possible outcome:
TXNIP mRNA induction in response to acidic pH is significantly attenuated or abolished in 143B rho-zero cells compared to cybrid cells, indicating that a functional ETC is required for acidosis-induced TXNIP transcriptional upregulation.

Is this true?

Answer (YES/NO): YES